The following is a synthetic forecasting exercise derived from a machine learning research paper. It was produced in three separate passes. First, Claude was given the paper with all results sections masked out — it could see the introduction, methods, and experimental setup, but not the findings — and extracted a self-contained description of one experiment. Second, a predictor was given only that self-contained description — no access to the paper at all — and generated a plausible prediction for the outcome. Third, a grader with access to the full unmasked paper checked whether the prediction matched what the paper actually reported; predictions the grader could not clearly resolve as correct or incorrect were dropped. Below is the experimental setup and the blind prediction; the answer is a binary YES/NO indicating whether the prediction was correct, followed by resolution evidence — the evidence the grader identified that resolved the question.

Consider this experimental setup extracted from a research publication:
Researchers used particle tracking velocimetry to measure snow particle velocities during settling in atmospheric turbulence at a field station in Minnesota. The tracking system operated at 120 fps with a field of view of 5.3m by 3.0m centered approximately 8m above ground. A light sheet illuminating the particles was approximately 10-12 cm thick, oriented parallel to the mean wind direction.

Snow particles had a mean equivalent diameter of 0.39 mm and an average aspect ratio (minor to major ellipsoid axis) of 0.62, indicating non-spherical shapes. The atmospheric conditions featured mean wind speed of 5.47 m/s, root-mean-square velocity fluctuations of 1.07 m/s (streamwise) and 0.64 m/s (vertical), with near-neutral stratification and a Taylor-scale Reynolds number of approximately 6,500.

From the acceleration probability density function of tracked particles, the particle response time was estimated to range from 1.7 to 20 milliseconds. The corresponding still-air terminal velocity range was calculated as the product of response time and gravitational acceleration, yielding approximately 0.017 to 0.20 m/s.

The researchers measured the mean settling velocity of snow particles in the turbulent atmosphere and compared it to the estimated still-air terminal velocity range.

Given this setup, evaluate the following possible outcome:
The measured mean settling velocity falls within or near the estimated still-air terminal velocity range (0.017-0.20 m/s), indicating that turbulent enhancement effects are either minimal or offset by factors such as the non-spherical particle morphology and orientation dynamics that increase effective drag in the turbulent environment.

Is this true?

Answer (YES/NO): NO